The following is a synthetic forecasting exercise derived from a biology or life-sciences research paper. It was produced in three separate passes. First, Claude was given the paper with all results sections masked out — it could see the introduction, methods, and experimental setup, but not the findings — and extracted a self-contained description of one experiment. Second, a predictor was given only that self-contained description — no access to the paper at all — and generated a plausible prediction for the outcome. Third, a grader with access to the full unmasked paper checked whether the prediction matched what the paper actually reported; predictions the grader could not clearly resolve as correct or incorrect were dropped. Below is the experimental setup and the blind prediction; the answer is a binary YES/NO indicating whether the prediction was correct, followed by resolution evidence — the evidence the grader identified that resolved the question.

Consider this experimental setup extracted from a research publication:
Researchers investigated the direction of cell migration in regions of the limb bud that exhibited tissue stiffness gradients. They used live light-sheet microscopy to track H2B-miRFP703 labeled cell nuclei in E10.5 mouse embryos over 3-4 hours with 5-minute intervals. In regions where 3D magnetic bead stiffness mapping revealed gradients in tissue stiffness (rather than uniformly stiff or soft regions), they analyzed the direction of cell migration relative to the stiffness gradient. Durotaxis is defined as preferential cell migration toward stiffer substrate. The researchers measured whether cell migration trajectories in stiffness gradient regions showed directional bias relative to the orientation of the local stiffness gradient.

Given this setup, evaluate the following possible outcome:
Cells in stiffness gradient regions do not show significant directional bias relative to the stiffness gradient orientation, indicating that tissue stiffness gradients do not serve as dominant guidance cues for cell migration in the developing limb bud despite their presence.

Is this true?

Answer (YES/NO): NO